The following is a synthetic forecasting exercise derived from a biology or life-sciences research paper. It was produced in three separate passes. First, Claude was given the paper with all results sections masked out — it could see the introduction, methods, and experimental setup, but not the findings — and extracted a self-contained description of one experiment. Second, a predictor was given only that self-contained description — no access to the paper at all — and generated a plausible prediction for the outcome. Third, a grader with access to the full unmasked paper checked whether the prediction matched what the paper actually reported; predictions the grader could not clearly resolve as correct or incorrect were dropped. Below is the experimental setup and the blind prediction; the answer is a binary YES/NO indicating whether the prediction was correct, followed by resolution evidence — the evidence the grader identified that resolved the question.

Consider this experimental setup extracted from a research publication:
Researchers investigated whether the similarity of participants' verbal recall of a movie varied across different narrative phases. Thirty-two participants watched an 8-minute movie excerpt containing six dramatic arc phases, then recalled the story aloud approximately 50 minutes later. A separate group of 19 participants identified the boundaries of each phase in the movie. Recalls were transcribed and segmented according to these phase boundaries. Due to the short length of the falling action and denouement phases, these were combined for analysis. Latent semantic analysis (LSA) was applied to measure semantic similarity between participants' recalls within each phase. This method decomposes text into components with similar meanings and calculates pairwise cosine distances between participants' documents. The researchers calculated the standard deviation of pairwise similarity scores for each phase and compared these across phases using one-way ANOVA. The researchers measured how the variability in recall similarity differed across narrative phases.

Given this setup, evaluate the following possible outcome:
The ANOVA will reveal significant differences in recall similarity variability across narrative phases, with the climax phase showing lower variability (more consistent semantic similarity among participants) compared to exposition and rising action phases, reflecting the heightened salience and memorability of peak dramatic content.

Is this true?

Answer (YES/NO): NO